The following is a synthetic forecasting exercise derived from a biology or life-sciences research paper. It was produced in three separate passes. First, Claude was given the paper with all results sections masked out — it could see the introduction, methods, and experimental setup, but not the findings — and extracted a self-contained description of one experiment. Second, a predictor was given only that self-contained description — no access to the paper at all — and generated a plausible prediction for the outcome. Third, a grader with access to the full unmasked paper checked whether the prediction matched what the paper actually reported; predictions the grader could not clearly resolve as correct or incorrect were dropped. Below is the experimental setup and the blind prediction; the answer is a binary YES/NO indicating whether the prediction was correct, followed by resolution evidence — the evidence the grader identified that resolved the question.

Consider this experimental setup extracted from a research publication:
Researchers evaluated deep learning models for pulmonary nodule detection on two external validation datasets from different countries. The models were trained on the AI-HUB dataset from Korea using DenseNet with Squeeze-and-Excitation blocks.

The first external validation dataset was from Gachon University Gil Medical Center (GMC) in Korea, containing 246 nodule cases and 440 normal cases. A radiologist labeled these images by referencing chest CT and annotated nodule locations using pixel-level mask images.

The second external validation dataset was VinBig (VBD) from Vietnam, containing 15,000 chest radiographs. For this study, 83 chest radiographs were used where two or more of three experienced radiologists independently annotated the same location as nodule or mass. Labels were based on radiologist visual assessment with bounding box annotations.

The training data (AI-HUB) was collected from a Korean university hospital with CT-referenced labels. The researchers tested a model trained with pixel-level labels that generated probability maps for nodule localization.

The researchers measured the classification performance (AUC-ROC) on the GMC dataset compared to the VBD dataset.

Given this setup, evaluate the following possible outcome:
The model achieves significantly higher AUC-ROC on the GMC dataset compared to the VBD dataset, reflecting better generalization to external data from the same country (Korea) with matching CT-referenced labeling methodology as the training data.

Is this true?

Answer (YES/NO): YES